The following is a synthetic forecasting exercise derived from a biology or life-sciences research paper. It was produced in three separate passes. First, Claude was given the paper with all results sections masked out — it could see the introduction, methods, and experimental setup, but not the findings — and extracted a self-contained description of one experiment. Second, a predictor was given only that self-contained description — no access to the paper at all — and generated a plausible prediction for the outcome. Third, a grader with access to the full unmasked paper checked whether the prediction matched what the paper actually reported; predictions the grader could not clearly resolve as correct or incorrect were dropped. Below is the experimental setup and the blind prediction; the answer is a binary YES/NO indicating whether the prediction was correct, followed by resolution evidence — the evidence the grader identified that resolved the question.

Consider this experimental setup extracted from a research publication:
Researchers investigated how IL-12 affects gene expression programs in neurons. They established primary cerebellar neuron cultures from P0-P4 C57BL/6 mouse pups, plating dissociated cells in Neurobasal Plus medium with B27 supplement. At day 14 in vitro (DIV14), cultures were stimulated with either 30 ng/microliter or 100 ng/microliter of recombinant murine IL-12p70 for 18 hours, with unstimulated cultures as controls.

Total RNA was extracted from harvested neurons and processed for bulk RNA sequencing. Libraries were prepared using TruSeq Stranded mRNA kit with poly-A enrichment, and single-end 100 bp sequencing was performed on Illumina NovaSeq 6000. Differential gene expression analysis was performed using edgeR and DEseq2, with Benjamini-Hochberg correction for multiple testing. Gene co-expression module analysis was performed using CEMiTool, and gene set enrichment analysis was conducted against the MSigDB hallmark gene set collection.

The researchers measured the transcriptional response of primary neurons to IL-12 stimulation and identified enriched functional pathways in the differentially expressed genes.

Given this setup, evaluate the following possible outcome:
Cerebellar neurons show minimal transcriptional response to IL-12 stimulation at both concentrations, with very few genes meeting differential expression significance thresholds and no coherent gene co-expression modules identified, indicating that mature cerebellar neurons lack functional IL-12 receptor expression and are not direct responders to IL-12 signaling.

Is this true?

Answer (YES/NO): NO